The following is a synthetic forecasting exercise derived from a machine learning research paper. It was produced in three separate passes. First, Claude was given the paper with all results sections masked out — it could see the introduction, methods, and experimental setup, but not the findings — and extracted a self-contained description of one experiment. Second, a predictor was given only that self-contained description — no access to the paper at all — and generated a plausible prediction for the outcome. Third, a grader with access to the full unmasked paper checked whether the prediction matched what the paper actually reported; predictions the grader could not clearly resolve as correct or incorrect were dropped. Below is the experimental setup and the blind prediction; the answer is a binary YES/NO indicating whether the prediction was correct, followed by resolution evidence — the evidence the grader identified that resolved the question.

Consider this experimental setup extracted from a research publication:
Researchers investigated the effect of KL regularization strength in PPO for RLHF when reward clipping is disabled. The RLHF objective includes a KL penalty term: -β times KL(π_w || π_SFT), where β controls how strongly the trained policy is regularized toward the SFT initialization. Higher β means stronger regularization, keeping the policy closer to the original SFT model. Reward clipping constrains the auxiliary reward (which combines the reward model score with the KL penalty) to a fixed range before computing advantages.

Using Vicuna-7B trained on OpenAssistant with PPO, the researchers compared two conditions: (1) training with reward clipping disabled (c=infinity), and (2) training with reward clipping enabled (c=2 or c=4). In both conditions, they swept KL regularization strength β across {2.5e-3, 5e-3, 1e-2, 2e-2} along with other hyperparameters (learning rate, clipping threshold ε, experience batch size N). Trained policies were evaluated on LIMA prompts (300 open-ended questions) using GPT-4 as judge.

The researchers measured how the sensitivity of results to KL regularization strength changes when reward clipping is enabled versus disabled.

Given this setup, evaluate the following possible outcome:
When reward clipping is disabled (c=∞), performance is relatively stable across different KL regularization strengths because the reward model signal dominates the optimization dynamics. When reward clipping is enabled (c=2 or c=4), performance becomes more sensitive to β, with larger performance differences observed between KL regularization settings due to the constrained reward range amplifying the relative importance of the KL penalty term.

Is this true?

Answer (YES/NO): NO